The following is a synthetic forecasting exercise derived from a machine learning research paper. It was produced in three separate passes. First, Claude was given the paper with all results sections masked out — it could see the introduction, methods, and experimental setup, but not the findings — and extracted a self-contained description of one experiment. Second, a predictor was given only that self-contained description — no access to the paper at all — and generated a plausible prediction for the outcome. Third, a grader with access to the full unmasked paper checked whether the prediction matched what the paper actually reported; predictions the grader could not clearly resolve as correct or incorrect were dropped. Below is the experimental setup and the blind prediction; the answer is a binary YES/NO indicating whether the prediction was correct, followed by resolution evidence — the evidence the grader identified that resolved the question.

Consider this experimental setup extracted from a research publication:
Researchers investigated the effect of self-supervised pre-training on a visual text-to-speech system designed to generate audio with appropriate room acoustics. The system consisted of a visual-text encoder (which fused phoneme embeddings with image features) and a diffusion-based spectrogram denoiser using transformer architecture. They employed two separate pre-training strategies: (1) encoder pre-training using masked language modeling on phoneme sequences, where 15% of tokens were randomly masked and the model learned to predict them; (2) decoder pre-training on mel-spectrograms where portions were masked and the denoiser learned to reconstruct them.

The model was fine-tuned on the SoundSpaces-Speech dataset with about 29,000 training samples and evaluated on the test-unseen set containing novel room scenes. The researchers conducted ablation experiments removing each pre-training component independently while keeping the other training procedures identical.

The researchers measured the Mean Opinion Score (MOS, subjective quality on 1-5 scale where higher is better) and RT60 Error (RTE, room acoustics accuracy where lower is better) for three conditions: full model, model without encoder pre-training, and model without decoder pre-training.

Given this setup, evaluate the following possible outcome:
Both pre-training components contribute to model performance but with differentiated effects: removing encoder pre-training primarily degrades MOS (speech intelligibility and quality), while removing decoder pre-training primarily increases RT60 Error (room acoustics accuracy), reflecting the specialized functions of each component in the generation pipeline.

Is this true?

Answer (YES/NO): NO